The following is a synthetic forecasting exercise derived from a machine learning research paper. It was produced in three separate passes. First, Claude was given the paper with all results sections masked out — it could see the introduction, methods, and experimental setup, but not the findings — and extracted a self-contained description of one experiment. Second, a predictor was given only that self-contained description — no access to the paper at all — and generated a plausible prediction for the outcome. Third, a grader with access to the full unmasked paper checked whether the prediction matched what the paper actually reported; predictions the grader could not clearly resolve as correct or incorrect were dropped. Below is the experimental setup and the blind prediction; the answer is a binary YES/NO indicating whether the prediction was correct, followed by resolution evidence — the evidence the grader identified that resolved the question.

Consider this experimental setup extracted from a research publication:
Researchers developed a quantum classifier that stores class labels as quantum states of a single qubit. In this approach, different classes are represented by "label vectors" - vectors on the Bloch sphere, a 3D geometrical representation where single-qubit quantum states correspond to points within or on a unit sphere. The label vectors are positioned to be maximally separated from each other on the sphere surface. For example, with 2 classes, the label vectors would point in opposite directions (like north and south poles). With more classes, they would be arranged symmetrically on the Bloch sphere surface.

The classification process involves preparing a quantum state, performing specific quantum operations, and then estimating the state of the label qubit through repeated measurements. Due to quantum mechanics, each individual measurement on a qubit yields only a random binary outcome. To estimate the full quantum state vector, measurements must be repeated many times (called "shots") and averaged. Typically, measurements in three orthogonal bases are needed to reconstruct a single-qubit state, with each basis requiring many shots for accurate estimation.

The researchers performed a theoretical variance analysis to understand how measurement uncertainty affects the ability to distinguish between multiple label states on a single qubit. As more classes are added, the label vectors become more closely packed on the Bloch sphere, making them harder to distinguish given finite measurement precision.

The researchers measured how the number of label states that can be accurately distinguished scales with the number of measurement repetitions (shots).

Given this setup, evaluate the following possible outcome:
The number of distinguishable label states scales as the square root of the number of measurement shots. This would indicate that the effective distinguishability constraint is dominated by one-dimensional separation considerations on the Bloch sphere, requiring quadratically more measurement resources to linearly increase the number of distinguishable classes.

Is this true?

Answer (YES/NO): NO